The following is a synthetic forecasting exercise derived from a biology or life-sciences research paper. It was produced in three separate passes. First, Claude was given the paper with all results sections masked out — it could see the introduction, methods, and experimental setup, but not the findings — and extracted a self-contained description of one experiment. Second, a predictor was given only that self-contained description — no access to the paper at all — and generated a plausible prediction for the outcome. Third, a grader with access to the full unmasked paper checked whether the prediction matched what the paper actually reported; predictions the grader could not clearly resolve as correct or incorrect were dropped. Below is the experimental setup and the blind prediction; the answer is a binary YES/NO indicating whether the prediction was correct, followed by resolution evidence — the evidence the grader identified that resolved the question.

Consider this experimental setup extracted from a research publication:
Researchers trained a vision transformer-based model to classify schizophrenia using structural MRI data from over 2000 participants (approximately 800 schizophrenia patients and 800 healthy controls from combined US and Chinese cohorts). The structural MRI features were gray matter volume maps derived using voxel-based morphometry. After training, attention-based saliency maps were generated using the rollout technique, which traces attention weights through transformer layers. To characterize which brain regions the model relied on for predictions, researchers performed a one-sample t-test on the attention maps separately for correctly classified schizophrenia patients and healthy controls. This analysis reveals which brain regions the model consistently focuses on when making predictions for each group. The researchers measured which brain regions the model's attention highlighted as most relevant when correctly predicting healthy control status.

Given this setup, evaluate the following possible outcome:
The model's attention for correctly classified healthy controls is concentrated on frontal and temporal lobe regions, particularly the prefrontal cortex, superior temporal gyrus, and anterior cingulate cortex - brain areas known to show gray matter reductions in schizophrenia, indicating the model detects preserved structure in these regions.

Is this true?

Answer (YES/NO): NO